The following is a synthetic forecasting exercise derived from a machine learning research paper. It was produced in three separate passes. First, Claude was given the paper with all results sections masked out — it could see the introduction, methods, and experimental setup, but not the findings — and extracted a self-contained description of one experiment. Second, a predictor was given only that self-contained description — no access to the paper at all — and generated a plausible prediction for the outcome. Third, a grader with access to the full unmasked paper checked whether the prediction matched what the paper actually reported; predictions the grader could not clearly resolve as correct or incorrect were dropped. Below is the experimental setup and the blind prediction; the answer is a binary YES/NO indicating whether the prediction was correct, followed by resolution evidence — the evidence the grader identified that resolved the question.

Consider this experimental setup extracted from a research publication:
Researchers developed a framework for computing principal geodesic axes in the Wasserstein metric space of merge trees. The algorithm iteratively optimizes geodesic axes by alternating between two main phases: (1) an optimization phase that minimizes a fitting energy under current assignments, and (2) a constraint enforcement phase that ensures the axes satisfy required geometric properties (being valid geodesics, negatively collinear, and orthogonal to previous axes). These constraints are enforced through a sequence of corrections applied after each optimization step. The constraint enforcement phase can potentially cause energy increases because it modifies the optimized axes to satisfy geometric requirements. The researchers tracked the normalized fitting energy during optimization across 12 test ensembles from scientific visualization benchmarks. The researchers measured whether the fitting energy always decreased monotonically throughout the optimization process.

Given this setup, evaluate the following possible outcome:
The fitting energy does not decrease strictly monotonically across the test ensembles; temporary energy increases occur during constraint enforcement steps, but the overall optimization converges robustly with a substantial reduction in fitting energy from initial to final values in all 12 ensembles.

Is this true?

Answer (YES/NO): YES